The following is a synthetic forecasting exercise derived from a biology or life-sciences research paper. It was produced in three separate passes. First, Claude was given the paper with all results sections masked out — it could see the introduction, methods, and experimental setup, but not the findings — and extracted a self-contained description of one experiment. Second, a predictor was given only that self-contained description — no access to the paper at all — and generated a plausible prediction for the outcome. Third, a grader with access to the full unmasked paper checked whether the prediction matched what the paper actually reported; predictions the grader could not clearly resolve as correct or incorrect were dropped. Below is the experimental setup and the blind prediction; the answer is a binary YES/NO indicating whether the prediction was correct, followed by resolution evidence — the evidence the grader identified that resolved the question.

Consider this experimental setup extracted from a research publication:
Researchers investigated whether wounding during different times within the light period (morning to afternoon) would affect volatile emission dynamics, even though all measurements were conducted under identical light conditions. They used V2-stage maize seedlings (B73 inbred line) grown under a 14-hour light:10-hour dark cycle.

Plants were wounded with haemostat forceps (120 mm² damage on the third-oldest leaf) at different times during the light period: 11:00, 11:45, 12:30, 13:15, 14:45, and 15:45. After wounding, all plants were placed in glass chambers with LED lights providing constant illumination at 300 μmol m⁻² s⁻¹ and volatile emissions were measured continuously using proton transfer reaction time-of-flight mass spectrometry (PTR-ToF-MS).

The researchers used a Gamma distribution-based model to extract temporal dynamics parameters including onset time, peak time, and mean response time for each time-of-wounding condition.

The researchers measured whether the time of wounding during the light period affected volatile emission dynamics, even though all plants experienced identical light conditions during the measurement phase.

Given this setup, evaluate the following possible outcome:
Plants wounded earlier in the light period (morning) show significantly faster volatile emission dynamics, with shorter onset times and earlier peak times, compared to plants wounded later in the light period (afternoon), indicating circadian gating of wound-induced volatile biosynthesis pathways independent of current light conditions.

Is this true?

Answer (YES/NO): NO